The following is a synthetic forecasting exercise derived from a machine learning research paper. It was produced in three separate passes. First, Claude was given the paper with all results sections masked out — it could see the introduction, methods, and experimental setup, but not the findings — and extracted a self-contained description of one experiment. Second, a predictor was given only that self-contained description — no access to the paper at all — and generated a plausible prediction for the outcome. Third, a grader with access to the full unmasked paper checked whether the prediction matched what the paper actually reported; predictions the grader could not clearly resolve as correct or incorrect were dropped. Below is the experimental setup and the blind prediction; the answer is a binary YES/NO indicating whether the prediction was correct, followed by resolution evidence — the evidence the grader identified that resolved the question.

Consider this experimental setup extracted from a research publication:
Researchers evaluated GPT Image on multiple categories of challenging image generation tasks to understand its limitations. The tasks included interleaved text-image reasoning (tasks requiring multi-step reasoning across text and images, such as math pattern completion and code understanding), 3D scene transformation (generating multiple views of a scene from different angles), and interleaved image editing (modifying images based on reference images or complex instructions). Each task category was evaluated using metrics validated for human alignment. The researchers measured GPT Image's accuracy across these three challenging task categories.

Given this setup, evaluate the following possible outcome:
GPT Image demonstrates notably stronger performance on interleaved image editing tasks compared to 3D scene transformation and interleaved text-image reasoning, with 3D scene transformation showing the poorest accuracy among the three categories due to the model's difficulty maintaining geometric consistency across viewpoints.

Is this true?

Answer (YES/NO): NO